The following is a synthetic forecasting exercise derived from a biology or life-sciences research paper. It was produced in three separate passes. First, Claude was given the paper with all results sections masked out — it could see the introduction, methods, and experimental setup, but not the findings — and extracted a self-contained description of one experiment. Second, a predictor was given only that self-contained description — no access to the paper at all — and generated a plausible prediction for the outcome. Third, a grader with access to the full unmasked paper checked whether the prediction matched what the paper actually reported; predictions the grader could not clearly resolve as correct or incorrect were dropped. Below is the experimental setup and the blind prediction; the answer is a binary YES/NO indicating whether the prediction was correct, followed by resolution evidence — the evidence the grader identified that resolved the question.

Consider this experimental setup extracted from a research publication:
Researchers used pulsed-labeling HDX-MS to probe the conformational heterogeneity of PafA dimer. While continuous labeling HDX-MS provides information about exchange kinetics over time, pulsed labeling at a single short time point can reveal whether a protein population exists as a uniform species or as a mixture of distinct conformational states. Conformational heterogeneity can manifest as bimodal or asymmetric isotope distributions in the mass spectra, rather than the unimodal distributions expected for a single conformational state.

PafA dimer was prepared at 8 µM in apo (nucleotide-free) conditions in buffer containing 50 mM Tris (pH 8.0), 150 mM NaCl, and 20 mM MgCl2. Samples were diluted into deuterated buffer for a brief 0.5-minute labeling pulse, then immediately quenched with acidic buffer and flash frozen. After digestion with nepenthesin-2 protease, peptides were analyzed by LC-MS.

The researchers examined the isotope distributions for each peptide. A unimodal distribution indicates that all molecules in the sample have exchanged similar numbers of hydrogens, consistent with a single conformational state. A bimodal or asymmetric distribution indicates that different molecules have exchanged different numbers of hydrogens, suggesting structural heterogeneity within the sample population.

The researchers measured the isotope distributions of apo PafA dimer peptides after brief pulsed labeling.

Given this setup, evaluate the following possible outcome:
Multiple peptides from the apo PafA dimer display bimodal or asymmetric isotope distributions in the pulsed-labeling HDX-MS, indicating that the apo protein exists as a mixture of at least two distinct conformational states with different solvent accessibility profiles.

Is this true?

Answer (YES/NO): YES